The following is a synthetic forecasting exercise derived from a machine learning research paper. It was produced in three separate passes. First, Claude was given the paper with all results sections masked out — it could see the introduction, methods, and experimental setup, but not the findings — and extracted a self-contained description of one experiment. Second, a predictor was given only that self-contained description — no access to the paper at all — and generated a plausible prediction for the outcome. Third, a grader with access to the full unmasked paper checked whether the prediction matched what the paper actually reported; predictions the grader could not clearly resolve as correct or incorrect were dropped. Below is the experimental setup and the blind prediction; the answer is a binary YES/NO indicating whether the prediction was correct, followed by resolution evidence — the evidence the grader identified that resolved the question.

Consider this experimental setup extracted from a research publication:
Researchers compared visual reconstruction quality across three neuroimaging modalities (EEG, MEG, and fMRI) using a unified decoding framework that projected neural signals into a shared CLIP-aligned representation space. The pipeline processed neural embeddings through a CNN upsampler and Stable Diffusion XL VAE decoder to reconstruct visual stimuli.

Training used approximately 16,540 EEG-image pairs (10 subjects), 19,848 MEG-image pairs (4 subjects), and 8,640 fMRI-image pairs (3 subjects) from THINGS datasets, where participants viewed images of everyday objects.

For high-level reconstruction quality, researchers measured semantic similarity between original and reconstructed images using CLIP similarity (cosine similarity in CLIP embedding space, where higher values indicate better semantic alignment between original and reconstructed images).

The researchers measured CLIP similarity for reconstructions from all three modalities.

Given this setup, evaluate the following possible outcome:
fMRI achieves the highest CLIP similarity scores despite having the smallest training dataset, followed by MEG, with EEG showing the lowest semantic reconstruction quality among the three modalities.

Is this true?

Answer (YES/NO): NO